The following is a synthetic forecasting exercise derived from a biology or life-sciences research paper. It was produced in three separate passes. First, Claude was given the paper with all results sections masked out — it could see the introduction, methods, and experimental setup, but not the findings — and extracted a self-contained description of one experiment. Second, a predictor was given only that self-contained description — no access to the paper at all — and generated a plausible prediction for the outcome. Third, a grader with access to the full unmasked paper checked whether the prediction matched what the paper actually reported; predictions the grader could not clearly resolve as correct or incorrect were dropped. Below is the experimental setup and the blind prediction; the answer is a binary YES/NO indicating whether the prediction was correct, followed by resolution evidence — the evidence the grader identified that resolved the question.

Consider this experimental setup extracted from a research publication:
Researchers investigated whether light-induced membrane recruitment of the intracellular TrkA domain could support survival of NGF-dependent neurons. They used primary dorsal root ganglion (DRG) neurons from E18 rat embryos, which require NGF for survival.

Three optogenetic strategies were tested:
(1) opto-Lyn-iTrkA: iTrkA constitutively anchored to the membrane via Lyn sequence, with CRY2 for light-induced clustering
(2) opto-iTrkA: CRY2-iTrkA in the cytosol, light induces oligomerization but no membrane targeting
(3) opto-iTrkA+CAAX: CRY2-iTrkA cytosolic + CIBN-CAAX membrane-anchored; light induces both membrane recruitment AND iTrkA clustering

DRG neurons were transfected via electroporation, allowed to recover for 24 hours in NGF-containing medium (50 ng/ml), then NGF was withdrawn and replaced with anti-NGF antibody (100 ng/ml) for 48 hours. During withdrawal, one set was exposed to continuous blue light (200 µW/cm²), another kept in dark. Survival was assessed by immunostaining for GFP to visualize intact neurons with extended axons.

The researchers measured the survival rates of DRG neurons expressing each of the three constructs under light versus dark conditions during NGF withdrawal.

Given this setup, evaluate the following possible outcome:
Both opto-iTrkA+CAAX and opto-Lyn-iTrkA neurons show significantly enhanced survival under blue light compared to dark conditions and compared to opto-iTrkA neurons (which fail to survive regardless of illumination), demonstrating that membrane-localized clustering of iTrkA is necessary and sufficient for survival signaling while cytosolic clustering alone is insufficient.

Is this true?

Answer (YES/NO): NO